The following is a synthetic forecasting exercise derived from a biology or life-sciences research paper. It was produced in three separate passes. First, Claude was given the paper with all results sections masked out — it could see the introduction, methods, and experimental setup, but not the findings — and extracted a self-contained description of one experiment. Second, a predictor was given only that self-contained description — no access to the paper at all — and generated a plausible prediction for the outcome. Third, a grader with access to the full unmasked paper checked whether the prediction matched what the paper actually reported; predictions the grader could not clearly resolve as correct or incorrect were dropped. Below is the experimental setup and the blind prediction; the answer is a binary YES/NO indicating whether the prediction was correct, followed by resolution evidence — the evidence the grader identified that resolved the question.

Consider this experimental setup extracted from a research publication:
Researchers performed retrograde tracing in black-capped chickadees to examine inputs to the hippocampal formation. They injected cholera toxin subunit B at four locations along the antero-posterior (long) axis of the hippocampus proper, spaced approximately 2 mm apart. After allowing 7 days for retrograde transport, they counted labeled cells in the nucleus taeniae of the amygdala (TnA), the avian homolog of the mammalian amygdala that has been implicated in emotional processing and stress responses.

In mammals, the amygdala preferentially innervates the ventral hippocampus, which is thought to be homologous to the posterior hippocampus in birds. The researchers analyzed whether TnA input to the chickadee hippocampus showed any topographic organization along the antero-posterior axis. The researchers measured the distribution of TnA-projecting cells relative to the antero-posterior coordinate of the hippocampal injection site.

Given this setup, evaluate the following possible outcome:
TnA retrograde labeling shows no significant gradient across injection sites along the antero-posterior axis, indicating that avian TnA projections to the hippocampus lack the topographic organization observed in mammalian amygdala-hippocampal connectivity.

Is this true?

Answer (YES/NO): NO